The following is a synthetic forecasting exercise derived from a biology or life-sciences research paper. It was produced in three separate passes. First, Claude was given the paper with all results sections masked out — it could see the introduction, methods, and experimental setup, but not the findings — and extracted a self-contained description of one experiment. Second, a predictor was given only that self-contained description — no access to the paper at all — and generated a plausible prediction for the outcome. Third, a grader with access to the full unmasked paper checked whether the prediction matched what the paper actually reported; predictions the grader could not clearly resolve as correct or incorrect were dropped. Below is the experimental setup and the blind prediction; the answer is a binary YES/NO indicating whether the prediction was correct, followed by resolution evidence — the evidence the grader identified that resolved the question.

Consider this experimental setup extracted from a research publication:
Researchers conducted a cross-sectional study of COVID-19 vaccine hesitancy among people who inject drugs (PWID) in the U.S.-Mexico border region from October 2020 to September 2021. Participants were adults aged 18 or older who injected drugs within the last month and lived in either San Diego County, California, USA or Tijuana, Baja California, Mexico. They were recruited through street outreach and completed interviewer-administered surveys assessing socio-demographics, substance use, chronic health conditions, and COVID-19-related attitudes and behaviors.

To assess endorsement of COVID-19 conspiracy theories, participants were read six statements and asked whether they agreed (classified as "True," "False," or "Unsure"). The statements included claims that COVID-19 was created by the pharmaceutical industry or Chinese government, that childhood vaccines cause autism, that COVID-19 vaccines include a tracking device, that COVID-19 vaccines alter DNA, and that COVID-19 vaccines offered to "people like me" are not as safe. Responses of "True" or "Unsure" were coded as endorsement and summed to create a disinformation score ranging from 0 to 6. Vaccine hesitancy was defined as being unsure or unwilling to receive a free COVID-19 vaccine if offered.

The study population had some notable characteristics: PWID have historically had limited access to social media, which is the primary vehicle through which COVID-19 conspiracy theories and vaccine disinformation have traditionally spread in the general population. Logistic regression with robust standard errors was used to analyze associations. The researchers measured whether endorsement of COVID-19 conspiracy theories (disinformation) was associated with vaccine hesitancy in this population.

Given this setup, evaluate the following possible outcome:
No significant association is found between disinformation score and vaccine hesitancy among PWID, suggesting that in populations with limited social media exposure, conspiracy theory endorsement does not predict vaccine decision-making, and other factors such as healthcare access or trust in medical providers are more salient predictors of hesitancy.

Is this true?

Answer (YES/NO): NO